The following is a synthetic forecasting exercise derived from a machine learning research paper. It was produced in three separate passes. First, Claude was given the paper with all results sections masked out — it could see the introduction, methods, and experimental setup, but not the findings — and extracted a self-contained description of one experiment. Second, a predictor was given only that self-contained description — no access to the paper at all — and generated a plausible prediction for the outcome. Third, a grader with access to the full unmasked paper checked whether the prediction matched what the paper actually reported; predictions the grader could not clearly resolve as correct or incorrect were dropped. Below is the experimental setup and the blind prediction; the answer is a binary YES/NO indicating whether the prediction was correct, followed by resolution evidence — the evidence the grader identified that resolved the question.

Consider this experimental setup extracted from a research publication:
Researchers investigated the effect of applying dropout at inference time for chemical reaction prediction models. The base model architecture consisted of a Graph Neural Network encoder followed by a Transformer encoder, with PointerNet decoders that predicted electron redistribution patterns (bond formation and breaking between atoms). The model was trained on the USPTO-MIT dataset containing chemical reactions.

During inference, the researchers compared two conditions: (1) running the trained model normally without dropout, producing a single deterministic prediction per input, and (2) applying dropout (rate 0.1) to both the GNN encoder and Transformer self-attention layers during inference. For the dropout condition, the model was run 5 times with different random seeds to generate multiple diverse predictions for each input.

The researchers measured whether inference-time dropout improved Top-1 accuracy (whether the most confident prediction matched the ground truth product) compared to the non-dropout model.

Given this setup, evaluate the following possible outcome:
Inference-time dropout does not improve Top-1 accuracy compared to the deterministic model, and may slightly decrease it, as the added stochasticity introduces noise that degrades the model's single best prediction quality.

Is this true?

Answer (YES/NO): YES